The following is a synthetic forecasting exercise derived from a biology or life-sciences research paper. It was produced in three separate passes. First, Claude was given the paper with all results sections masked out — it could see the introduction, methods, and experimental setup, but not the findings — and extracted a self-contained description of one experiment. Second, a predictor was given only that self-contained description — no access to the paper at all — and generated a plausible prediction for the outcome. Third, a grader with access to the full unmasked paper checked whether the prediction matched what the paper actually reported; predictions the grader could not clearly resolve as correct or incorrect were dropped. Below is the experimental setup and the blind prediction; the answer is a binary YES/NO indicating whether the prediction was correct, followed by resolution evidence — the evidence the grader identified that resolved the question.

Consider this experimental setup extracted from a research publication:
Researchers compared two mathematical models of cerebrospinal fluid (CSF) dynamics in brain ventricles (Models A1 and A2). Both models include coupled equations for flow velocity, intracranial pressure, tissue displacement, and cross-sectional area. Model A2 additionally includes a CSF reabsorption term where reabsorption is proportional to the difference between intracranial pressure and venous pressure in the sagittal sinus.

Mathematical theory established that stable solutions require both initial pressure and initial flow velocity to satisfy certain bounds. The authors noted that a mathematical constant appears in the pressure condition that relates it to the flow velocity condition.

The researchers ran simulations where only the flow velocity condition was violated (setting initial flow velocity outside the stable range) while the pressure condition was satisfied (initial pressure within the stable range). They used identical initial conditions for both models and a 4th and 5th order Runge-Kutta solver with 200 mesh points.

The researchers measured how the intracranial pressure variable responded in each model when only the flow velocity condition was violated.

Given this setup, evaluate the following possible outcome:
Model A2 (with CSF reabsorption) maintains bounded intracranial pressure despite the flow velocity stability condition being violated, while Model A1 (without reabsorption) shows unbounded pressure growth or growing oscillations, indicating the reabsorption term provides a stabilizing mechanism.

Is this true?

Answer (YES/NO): NO